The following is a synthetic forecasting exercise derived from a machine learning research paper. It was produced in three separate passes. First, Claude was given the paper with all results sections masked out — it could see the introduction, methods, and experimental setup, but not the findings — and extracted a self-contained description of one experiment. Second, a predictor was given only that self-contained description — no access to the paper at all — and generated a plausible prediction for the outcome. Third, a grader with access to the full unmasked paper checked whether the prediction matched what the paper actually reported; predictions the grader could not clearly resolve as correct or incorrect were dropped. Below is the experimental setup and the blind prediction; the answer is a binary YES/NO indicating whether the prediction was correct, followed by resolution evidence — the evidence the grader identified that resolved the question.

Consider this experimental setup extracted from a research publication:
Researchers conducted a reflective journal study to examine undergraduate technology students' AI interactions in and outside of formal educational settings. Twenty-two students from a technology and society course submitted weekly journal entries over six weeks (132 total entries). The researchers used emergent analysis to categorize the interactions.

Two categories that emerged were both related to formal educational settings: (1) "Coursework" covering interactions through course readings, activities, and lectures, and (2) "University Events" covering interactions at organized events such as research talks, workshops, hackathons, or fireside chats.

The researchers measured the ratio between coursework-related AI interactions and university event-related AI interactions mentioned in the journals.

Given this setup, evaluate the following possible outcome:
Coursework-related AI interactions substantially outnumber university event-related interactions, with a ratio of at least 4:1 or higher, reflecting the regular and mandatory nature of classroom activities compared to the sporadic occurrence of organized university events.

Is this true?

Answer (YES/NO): NO